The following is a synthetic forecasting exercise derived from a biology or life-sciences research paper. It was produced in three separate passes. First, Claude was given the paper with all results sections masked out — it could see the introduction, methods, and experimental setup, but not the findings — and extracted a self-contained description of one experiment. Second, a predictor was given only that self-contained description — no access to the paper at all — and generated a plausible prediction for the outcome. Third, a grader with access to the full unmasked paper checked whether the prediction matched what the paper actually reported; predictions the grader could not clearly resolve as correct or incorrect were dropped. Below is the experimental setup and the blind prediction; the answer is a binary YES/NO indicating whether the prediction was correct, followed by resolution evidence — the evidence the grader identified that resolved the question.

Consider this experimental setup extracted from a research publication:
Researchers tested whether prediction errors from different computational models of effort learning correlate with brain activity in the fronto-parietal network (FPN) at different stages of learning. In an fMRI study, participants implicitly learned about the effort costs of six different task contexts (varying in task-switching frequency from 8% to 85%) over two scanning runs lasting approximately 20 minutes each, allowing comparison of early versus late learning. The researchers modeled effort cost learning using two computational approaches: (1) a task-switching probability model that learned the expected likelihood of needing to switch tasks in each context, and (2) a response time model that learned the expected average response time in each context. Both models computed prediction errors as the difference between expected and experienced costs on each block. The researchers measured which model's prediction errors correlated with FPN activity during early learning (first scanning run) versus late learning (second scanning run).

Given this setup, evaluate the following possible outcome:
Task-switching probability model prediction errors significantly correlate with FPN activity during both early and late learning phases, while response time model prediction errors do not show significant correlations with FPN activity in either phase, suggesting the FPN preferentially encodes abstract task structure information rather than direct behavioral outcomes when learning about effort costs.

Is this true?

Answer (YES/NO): NO